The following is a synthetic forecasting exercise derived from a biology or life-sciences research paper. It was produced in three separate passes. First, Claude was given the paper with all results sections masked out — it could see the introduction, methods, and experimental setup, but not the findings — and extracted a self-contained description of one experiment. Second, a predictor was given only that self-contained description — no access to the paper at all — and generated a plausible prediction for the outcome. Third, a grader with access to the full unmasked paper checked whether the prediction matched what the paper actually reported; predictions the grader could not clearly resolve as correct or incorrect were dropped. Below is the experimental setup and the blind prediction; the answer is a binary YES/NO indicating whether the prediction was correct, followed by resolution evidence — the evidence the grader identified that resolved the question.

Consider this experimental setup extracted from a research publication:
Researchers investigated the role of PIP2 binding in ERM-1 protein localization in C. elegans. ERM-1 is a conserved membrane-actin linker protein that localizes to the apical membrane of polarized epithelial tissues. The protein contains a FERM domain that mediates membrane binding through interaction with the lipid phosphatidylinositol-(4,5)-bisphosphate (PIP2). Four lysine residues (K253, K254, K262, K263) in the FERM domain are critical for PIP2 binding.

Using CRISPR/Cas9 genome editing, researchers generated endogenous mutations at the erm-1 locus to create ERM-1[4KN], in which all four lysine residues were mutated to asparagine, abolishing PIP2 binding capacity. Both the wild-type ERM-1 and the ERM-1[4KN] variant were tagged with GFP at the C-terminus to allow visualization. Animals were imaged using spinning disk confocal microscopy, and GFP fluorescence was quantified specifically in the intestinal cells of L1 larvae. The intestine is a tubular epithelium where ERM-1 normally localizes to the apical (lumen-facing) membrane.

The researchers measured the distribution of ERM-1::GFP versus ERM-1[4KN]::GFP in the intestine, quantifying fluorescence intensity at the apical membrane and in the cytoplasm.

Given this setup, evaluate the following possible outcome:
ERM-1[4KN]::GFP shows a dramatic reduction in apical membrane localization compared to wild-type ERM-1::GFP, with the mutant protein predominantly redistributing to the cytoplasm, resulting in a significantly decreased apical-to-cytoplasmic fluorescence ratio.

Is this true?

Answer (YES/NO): NO